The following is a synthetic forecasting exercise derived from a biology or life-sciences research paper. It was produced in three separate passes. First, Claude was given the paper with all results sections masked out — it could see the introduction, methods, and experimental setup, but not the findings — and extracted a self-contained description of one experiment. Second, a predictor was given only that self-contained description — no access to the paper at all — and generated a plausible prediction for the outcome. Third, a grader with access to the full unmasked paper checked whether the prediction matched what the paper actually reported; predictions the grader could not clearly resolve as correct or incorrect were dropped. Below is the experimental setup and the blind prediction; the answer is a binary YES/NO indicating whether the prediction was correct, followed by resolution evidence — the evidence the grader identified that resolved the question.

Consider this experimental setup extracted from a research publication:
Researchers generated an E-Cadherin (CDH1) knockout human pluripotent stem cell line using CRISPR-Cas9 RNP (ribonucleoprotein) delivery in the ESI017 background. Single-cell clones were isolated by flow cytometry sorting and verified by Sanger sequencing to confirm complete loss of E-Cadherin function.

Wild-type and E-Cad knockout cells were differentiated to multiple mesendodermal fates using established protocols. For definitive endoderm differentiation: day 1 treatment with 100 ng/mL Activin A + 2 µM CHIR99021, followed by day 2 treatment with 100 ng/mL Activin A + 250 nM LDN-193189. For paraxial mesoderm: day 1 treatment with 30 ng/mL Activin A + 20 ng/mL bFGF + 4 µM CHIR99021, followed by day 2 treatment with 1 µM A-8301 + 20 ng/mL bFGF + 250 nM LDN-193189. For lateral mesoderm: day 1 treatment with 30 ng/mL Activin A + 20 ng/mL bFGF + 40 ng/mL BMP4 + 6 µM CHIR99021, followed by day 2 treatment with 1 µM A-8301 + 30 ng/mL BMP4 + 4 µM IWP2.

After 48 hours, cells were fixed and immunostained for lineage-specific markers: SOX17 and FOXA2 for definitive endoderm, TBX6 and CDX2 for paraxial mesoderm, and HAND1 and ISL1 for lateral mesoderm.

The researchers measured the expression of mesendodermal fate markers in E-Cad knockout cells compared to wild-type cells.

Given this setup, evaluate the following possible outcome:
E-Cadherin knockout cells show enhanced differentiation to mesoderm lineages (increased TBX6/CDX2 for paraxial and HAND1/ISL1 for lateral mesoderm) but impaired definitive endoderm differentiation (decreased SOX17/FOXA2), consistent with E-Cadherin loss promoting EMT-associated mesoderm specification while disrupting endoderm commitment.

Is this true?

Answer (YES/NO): NO